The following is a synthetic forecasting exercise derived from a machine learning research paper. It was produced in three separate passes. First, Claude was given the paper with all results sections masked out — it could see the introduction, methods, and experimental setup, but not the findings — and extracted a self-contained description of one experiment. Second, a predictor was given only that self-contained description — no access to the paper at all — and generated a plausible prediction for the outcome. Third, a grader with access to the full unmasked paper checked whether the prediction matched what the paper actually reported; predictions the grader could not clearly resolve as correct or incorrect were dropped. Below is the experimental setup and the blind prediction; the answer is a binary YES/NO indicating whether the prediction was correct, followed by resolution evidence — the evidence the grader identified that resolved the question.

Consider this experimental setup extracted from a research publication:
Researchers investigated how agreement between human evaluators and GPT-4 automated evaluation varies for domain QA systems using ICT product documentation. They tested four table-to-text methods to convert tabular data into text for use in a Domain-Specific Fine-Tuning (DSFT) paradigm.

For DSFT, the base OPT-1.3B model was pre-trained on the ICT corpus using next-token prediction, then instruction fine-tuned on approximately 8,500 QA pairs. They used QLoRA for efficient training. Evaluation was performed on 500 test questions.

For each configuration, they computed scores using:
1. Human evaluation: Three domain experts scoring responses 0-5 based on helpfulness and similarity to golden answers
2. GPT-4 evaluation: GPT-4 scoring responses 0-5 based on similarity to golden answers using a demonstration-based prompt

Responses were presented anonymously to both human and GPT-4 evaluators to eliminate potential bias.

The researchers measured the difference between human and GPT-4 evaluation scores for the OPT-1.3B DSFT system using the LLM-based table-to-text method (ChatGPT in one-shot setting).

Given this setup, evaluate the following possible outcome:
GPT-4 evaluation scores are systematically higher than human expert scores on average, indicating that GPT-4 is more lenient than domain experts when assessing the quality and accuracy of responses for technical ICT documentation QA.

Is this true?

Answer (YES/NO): YES